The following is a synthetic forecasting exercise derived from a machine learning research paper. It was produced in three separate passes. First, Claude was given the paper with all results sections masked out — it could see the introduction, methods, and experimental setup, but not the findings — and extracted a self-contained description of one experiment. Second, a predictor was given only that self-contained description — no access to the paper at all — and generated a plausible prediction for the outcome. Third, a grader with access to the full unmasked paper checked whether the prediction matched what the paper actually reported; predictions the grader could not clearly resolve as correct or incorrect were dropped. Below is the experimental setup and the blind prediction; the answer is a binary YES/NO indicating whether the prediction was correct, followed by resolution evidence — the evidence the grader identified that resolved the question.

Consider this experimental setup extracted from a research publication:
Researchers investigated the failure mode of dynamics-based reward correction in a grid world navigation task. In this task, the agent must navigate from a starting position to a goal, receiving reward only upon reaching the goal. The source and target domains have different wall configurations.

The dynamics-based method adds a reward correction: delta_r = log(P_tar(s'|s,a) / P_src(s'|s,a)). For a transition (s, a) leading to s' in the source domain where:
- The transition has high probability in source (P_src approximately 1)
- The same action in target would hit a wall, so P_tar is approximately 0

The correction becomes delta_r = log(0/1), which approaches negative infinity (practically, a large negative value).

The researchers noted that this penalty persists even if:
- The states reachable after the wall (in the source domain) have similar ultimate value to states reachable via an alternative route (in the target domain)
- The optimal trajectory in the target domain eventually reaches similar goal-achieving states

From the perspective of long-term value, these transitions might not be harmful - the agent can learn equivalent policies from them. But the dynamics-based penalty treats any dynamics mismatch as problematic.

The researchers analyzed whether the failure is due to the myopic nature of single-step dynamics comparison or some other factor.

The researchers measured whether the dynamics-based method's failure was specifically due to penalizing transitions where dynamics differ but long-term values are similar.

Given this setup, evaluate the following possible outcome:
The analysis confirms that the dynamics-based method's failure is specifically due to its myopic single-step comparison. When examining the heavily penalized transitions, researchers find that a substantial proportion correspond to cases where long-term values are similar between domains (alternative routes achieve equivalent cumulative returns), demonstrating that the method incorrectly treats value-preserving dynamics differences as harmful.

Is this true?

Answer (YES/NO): YES